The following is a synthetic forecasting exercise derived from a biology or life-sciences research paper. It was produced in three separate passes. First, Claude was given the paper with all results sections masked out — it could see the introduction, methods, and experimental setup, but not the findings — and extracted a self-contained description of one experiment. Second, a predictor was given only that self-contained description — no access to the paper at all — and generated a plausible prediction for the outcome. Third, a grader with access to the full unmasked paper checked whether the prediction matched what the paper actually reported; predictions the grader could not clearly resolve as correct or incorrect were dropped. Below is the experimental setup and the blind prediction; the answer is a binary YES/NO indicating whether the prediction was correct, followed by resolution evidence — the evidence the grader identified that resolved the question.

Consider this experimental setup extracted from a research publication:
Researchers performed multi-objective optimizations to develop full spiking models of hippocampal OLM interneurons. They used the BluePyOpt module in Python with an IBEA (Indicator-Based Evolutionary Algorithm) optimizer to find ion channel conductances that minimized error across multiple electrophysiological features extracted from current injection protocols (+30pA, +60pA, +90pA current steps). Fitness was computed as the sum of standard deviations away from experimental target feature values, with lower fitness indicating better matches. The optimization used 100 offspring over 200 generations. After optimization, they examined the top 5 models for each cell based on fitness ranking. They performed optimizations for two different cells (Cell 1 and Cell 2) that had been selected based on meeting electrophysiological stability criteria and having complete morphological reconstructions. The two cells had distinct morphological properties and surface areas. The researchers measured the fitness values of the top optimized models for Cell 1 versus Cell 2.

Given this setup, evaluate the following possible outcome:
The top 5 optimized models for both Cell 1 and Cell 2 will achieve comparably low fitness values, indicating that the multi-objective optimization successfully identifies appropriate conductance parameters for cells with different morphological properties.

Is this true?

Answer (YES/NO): NO